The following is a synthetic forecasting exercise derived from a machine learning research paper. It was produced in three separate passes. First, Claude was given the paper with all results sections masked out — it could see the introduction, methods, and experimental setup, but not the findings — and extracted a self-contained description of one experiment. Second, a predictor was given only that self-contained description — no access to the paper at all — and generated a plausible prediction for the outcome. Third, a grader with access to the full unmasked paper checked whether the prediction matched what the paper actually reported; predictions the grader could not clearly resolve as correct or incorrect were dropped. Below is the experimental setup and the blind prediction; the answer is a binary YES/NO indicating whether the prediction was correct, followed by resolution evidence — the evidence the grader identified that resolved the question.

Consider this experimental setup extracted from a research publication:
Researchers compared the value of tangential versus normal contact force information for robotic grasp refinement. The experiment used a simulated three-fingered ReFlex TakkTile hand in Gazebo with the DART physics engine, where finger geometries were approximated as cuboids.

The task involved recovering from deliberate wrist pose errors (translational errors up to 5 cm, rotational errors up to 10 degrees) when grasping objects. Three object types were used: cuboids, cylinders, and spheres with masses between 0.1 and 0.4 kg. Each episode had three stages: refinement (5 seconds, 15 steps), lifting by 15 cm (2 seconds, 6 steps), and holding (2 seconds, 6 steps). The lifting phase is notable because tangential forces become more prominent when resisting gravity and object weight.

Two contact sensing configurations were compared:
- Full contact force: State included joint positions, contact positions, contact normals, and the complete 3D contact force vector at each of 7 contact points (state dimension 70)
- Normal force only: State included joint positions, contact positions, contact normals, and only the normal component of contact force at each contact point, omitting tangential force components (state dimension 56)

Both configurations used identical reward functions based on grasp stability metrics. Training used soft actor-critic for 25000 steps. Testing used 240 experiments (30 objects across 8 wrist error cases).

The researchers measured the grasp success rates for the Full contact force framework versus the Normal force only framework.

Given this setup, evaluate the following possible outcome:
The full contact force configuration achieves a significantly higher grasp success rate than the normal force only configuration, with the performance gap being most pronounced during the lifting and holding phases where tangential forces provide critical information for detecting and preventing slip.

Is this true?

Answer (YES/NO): NO